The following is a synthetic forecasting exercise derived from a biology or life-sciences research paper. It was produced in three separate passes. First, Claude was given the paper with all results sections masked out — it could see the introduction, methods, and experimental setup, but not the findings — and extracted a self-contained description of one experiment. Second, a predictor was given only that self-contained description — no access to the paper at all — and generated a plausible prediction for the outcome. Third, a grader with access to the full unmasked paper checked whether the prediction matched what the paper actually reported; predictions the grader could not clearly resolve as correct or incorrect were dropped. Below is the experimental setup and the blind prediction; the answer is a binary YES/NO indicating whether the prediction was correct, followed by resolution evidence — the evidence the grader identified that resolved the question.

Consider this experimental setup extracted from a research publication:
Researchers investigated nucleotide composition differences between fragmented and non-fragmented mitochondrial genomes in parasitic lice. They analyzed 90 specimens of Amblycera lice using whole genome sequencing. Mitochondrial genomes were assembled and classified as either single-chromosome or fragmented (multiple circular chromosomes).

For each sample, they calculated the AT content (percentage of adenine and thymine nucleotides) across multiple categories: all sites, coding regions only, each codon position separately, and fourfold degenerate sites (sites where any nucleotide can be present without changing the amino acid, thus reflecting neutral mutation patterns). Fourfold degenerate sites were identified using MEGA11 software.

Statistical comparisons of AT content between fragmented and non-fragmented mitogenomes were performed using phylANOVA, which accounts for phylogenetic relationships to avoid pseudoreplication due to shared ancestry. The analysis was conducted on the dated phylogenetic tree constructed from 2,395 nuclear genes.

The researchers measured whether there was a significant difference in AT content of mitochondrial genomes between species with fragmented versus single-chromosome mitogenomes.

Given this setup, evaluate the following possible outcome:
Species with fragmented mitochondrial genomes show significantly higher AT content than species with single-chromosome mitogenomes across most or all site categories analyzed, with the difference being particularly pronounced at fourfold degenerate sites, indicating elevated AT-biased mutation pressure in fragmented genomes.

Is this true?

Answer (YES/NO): NO